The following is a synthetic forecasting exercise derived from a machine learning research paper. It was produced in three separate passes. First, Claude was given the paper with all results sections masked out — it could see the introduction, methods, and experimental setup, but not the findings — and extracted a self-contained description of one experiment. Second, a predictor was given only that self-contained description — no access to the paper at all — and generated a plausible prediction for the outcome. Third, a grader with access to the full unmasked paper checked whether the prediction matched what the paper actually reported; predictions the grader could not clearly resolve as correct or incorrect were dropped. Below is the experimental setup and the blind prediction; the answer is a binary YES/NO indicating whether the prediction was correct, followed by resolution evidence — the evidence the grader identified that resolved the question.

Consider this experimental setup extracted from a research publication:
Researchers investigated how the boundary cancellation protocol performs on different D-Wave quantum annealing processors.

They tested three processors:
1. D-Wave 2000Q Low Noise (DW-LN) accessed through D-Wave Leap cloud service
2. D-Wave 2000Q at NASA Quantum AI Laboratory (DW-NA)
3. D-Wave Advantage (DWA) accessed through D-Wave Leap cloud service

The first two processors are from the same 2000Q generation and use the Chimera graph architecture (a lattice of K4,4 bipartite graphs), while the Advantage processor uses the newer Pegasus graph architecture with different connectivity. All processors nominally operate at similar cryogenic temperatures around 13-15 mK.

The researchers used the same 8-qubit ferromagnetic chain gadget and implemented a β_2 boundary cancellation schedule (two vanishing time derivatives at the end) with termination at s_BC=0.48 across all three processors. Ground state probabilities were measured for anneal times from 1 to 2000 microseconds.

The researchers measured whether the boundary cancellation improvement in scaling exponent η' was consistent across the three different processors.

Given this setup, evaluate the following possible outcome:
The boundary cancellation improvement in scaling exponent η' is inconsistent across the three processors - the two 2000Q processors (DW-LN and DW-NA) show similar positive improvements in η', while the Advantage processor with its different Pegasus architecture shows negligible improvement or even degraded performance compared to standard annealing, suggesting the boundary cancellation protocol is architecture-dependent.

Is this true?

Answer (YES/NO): NO